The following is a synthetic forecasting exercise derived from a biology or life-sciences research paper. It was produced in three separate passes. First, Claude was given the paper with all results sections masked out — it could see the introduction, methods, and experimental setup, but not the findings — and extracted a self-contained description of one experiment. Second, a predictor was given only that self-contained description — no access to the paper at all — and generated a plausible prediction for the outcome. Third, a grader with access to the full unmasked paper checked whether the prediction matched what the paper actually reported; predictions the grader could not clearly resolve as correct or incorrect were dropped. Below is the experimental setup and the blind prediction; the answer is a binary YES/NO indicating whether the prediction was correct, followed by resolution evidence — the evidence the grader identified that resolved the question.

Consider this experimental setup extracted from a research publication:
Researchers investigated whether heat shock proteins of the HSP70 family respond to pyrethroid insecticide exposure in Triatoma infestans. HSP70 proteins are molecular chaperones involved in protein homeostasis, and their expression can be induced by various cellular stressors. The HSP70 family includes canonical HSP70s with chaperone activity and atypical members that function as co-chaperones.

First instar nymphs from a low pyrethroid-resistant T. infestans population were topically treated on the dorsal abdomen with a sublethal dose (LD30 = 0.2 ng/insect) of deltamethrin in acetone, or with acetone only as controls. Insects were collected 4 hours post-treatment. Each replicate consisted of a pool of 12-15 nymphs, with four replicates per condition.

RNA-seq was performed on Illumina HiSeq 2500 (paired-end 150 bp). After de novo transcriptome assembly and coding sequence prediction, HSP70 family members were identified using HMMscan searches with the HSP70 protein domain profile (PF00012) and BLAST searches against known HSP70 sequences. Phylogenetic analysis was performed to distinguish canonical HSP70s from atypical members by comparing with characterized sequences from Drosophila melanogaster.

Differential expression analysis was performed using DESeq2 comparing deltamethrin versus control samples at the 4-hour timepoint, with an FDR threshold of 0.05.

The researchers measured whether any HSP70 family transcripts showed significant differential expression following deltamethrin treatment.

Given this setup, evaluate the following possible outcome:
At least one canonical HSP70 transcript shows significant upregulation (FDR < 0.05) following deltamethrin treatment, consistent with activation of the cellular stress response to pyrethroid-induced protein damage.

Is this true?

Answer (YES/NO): YES